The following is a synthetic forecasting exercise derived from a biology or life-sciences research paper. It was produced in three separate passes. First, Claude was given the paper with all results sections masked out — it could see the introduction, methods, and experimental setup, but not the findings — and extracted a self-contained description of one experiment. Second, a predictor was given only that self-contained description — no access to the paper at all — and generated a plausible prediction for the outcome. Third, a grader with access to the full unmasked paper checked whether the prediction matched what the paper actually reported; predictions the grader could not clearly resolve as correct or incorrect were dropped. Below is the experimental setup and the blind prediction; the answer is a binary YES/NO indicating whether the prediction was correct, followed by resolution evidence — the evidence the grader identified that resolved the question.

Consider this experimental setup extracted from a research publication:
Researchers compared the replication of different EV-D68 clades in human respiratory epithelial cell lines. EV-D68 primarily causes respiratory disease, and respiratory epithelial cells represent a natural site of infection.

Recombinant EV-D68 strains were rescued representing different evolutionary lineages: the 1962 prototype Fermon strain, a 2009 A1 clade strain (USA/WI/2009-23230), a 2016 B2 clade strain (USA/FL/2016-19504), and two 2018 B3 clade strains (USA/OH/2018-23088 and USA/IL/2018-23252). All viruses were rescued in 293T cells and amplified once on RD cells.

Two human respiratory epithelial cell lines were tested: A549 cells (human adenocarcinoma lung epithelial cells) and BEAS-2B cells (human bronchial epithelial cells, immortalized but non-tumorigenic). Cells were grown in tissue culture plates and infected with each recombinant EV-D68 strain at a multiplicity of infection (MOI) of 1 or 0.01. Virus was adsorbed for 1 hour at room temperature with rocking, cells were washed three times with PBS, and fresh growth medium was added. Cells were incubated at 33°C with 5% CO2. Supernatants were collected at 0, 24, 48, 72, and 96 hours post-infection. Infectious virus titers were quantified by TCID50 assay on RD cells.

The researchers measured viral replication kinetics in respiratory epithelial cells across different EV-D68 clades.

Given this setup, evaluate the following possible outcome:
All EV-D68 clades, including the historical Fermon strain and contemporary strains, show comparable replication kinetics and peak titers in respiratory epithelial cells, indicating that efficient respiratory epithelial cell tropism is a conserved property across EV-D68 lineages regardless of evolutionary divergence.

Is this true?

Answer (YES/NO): NO